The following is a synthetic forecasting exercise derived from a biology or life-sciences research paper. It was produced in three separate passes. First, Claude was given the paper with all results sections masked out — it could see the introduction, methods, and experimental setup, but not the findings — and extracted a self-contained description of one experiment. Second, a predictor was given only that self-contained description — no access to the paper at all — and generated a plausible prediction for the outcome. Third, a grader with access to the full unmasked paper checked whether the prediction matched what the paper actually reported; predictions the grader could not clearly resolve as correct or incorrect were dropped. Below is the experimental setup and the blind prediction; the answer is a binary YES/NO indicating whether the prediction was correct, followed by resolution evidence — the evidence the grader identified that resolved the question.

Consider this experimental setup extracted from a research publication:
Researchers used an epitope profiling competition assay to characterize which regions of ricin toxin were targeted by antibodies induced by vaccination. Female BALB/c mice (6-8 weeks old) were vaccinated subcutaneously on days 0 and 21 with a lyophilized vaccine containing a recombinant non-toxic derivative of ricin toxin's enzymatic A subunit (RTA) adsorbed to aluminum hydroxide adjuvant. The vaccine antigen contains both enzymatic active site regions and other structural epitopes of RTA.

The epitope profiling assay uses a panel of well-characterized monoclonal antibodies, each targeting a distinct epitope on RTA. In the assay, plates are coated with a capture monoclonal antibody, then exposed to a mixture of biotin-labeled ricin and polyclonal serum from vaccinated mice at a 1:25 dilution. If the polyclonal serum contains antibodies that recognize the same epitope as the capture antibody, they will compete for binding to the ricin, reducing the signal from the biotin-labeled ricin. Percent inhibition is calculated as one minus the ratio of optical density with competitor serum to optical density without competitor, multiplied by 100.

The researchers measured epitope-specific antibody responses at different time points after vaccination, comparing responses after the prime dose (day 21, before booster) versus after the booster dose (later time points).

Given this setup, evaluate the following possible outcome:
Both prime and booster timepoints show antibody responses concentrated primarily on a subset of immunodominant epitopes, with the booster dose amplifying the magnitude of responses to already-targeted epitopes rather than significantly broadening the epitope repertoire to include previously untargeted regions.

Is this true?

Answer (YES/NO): YES